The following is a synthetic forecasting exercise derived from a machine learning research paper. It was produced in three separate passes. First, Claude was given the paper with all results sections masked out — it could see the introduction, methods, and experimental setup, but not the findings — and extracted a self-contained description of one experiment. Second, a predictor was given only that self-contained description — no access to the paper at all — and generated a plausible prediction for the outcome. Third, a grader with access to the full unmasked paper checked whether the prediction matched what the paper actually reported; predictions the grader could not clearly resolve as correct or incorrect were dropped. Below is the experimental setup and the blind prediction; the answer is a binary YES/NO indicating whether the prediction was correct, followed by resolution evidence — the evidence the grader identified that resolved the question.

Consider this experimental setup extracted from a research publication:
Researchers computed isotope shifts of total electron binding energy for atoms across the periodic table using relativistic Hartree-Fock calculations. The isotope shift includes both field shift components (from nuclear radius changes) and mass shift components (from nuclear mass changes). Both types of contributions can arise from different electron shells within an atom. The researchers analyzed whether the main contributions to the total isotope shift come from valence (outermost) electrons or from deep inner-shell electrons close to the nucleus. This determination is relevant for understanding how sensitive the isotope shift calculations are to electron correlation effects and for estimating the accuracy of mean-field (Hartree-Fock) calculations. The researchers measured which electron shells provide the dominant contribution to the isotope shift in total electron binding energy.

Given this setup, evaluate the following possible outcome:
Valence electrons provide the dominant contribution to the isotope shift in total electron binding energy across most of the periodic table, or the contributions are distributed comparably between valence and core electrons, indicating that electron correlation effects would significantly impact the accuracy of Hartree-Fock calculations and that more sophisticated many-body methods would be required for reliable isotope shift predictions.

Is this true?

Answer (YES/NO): NO